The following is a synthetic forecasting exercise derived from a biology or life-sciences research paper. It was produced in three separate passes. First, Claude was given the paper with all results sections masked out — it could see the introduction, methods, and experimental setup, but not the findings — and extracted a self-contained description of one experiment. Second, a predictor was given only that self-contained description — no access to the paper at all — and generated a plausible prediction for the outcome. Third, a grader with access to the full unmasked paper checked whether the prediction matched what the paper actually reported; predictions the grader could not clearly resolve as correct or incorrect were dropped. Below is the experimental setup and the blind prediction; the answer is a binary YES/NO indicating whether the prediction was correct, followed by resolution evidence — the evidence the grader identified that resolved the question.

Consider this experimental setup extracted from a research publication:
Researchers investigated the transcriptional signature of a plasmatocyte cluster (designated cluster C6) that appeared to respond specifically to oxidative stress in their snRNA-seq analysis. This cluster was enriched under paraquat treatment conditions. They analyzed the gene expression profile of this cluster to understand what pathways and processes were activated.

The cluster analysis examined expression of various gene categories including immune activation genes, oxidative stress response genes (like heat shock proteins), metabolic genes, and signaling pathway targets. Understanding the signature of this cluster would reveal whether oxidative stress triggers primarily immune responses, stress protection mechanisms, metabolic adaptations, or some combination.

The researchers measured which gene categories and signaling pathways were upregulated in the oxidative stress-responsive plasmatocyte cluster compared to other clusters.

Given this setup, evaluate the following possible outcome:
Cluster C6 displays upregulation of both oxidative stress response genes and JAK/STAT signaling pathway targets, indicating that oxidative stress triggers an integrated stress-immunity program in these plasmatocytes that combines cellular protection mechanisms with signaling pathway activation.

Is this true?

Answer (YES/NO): YES